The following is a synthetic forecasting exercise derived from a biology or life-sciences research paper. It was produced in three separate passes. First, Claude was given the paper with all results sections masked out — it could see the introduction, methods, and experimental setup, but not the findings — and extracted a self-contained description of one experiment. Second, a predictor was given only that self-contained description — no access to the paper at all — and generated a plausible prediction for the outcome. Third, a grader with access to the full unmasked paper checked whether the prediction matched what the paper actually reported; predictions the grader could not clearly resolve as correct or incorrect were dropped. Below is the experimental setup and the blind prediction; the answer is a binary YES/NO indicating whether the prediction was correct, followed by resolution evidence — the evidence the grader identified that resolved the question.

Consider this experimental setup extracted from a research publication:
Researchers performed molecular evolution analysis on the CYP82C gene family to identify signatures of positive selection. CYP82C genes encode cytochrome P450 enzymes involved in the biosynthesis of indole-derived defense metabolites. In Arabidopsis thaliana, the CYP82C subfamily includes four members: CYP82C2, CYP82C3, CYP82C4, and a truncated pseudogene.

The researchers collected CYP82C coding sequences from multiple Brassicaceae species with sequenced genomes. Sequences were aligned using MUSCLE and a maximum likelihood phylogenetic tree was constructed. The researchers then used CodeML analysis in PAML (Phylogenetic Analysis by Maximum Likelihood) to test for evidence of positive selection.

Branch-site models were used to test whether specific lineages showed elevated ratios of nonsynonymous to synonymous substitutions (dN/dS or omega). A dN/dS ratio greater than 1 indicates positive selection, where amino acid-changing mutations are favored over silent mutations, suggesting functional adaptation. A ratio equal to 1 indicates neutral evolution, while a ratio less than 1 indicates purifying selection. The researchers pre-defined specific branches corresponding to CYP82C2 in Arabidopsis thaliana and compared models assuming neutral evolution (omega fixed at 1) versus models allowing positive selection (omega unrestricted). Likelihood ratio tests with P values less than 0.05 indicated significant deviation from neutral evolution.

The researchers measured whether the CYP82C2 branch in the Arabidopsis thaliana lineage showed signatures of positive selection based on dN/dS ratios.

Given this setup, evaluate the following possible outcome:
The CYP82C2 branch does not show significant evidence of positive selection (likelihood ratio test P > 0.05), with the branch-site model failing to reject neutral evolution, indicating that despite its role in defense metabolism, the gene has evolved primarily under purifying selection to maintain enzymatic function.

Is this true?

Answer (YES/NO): YES